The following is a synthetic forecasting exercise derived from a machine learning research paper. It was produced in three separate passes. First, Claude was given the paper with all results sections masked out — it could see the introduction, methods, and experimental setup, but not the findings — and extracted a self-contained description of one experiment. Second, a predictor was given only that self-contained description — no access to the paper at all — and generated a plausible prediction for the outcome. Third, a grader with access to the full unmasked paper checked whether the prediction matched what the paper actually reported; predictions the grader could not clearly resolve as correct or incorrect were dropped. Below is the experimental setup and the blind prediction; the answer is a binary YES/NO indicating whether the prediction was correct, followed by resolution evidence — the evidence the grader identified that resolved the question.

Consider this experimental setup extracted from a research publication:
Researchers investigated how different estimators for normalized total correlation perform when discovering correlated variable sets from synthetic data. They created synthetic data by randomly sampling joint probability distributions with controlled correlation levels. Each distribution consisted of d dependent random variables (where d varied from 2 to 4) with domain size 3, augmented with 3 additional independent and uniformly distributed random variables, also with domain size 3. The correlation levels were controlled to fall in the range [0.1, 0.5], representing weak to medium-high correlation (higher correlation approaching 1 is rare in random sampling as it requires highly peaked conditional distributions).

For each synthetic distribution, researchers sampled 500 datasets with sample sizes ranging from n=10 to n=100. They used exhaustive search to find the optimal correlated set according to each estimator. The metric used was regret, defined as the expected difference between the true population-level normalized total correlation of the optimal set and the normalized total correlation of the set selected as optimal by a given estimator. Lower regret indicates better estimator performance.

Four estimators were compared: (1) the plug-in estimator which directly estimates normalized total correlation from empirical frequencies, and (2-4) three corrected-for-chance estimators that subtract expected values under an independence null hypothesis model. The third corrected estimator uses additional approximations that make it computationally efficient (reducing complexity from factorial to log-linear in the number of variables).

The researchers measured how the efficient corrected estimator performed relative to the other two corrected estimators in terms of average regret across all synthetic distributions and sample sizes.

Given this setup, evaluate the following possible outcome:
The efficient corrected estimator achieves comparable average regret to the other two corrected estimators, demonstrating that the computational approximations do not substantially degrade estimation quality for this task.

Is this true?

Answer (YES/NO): YES